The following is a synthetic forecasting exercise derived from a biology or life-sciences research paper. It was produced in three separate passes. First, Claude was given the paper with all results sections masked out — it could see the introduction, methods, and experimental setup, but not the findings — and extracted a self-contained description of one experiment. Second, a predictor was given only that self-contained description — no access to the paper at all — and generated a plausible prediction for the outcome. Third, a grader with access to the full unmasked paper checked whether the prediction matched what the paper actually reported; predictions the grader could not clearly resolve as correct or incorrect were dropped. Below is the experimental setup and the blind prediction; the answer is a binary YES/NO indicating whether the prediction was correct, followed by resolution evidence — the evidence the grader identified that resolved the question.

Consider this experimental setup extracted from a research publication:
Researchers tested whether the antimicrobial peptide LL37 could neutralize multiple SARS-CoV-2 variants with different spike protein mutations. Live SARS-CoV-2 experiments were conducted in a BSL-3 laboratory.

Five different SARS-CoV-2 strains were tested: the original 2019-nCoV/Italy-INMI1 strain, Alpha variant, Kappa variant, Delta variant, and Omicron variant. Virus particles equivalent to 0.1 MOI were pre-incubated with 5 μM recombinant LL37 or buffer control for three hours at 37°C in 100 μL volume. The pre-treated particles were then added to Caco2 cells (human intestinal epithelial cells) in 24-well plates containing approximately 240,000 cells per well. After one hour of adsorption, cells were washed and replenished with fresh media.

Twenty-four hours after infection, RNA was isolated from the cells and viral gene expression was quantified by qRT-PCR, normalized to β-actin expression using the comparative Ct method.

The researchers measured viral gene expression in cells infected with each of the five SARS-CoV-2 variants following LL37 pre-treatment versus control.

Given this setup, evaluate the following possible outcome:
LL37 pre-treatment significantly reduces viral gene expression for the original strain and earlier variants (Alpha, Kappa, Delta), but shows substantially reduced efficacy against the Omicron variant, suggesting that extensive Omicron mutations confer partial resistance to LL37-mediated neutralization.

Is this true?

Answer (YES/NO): NO